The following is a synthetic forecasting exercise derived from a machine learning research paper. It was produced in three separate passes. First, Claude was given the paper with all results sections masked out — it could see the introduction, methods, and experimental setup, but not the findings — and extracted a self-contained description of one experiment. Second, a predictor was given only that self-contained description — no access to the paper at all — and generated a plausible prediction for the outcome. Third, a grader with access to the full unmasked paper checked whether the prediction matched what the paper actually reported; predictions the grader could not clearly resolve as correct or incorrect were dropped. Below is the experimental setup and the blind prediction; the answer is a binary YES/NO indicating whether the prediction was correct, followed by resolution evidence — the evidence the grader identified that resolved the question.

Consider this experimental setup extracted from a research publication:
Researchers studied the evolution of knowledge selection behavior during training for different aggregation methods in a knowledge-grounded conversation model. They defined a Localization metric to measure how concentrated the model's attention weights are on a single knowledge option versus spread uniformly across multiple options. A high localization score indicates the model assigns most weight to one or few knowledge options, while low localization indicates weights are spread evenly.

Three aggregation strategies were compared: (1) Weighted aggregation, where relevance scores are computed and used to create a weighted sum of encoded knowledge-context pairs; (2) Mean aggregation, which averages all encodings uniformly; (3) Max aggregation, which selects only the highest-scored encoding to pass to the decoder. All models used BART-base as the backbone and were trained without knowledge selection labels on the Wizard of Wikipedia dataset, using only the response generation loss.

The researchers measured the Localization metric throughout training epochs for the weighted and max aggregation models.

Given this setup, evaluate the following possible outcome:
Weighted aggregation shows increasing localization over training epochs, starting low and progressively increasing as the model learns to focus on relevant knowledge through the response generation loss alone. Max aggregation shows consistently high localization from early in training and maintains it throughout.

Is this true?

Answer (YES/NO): NO